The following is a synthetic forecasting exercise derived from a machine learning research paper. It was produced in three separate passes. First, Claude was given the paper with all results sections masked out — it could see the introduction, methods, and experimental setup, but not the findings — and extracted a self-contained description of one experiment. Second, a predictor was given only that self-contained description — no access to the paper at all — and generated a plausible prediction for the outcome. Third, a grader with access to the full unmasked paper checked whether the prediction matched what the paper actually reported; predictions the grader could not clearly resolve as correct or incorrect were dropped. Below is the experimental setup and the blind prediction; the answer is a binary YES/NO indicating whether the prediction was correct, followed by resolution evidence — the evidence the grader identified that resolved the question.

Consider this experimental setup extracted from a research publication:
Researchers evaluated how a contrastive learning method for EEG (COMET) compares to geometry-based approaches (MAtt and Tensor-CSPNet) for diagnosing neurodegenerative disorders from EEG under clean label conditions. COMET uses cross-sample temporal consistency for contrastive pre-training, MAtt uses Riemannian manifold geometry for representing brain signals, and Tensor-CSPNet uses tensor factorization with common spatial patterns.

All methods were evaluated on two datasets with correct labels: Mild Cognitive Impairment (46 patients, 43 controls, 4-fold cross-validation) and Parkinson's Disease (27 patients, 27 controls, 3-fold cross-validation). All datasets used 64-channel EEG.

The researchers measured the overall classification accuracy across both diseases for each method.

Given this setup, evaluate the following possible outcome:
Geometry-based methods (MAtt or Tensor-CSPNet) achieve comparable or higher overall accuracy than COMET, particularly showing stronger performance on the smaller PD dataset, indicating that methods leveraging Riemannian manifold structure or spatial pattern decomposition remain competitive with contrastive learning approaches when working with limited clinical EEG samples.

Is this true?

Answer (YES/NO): YES